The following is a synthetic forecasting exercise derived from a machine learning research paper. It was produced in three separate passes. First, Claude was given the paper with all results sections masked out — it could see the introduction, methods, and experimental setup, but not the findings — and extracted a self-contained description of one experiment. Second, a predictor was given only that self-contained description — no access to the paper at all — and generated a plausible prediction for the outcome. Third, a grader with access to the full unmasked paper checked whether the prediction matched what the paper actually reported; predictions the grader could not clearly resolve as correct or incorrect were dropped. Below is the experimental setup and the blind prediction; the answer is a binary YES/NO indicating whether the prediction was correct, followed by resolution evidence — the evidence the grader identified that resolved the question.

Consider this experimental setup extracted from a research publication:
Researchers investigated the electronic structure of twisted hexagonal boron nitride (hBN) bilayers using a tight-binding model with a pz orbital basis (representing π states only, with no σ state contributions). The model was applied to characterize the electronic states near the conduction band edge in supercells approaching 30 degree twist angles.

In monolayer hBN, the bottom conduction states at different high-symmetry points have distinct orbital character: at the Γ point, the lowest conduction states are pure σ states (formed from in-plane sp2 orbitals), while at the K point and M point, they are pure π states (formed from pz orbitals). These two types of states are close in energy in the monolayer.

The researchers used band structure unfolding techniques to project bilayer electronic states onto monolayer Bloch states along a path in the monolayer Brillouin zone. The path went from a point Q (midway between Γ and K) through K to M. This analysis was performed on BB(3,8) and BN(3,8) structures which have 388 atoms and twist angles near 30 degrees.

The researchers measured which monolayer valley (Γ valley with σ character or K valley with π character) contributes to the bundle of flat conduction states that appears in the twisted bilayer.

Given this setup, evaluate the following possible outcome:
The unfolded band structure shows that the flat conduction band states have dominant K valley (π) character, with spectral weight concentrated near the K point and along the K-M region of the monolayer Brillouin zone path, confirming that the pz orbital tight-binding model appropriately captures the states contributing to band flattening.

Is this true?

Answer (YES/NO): YES